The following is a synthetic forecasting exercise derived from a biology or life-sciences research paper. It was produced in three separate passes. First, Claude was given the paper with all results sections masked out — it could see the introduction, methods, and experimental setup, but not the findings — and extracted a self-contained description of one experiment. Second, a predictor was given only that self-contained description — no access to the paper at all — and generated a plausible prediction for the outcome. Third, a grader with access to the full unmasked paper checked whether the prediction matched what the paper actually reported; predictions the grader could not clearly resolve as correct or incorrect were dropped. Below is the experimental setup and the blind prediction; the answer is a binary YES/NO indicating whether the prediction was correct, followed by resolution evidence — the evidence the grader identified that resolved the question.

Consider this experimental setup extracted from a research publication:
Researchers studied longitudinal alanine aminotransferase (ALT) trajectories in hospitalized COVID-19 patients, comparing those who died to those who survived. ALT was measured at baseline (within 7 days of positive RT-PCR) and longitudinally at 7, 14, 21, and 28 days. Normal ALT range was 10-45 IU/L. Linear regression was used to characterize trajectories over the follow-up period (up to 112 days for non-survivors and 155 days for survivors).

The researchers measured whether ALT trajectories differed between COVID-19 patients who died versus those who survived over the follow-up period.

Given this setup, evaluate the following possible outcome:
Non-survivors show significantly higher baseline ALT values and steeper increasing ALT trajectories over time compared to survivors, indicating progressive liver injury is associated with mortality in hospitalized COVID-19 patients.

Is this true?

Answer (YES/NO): NO